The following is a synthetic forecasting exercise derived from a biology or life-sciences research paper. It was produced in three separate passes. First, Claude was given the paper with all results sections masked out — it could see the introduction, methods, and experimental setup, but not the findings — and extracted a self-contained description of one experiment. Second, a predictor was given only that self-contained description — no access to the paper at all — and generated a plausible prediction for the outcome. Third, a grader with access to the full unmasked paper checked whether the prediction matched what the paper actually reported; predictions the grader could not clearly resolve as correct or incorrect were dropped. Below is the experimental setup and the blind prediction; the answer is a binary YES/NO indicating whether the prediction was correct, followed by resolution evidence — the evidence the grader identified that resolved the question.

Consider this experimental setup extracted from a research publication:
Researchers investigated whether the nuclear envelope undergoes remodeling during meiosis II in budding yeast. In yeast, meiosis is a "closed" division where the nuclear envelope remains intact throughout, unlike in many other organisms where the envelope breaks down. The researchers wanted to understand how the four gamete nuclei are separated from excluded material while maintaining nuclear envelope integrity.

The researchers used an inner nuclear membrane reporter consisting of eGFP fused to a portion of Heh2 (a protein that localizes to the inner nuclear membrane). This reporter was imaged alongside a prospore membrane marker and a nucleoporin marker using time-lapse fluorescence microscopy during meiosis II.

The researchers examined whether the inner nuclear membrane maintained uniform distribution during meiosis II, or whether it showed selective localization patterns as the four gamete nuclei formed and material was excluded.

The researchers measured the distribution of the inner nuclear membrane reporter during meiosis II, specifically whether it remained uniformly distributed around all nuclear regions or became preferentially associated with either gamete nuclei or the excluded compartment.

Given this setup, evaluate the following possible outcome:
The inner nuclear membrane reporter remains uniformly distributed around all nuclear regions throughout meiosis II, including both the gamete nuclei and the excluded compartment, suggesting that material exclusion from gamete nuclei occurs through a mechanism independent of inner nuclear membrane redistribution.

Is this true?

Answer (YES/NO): YES